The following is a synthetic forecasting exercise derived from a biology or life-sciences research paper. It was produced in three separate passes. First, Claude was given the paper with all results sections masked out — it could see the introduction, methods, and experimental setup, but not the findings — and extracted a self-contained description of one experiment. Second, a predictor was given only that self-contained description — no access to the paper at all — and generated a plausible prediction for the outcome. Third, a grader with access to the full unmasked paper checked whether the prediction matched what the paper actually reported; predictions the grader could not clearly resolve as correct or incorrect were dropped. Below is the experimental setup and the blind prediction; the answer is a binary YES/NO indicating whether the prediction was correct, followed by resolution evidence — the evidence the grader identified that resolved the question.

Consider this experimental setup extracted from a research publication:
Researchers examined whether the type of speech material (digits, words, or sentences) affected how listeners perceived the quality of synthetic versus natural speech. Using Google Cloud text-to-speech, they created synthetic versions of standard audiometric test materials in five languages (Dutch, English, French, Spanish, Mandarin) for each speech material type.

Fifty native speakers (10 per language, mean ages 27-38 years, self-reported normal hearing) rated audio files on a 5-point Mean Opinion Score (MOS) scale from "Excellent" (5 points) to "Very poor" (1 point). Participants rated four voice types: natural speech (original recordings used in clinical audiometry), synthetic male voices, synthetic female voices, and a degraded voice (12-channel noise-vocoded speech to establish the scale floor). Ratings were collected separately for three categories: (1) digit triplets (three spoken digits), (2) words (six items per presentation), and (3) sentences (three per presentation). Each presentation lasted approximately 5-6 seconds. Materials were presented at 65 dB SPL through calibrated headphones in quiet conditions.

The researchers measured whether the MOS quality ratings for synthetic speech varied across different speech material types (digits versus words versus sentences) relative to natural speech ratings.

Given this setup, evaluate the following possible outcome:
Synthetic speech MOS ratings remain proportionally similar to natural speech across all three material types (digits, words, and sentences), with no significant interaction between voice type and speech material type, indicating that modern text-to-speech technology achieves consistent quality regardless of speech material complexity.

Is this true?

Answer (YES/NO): YES